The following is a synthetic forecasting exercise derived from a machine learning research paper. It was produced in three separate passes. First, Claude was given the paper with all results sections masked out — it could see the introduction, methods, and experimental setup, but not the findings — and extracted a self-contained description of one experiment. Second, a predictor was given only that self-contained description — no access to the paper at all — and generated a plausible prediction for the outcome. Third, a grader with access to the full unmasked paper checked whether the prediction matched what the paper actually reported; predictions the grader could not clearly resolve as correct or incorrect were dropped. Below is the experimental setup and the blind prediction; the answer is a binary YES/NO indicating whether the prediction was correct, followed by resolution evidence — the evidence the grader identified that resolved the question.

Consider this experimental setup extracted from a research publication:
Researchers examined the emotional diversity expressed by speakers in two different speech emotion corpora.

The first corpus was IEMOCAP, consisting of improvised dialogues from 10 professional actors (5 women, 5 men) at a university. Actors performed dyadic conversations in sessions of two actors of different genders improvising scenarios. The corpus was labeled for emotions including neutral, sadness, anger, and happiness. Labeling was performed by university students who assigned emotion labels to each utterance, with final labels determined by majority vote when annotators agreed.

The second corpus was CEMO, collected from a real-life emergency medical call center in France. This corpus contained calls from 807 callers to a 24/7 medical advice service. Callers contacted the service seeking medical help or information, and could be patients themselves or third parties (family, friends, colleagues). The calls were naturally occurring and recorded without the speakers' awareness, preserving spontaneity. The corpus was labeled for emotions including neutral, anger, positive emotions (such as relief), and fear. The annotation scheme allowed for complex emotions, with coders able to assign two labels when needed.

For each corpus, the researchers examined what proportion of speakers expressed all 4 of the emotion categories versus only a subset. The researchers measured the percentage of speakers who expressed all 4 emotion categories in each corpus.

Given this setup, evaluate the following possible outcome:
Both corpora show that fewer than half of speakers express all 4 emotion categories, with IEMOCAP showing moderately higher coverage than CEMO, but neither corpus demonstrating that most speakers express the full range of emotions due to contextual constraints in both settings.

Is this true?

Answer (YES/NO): NO